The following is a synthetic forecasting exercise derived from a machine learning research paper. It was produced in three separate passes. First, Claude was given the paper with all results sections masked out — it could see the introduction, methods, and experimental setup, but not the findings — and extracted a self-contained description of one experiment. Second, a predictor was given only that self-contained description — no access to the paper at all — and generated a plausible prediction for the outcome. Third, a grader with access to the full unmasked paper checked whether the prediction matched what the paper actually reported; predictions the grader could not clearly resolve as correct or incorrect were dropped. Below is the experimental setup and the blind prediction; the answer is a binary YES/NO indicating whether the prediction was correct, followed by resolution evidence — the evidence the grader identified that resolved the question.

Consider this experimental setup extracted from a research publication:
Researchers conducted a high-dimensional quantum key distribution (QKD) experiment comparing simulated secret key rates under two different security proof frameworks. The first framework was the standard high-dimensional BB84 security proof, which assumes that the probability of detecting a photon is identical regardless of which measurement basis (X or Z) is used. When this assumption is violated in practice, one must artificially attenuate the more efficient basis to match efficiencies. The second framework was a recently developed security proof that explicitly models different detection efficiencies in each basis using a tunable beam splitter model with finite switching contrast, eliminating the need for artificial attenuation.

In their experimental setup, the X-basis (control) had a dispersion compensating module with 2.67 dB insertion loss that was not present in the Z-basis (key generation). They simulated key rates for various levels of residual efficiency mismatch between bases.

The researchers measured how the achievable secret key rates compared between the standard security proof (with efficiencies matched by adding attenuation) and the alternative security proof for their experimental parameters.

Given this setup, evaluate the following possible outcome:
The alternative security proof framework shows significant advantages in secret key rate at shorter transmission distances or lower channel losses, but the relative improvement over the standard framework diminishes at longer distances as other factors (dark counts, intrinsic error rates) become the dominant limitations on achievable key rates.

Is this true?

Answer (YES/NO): NO